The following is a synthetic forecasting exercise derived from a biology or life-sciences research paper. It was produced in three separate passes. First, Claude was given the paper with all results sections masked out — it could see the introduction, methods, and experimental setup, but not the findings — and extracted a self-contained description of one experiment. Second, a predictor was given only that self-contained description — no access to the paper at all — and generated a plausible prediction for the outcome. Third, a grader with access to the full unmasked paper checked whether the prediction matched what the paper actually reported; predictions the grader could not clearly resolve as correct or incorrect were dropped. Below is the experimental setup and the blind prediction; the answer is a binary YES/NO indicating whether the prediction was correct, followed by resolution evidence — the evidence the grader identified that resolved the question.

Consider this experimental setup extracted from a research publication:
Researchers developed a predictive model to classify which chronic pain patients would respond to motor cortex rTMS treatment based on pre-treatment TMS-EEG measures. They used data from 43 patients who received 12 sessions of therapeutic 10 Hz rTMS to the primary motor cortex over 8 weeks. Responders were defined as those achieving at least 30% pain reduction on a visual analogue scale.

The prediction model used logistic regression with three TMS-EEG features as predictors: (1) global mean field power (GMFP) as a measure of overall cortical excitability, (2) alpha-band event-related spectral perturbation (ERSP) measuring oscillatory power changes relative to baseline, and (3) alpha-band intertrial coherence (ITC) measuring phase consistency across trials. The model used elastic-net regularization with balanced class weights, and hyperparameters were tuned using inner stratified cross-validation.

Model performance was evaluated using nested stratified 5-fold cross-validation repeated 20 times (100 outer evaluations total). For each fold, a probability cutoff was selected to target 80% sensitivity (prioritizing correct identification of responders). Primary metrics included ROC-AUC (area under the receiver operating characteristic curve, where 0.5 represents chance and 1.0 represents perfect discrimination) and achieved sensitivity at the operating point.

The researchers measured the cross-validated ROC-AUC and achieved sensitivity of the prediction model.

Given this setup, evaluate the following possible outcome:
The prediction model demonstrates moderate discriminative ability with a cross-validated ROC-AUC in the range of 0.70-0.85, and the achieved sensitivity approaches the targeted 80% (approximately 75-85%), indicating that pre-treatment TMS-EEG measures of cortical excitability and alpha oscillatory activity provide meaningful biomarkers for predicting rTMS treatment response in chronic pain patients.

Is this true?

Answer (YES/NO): NO